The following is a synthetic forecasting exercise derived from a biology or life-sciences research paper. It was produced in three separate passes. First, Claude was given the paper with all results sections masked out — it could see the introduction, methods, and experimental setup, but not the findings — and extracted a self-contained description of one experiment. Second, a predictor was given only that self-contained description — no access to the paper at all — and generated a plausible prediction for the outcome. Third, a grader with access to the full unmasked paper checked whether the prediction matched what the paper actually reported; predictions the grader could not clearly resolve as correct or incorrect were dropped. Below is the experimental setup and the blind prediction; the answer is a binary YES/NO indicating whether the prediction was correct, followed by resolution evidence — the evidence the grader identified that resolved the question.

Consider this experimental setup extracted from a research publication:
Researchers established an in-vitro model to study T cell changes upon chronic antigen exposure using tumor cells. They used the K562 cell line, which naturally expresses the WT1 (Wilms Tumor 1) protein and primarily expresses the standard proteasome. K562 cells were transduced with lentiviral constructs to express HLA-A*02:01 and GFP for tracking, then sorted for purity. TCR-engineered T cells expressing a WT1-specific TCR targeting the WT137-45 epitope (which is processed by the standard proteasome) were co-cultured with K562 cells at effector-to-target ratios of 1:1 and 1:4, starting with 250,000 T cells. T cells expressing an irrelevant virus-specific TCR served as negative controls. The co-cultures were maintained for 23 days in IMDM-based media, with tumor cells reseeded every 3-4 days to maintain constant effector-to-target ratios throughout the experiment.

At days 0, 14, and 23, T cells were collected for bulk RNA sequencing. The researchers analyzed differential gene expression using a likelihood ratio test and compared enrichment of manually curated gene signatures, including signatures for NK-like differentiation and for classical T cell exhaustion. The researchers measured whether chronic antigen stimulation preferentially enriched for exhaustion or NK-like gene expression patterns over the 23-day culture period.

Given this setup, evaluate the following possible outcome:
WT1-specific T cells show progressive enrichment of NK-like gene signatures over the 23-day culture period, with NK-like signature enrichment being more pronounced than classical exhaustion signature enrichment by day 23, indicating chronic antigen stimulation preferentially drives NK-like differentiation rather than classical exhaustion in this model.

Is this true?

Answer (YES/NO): YES